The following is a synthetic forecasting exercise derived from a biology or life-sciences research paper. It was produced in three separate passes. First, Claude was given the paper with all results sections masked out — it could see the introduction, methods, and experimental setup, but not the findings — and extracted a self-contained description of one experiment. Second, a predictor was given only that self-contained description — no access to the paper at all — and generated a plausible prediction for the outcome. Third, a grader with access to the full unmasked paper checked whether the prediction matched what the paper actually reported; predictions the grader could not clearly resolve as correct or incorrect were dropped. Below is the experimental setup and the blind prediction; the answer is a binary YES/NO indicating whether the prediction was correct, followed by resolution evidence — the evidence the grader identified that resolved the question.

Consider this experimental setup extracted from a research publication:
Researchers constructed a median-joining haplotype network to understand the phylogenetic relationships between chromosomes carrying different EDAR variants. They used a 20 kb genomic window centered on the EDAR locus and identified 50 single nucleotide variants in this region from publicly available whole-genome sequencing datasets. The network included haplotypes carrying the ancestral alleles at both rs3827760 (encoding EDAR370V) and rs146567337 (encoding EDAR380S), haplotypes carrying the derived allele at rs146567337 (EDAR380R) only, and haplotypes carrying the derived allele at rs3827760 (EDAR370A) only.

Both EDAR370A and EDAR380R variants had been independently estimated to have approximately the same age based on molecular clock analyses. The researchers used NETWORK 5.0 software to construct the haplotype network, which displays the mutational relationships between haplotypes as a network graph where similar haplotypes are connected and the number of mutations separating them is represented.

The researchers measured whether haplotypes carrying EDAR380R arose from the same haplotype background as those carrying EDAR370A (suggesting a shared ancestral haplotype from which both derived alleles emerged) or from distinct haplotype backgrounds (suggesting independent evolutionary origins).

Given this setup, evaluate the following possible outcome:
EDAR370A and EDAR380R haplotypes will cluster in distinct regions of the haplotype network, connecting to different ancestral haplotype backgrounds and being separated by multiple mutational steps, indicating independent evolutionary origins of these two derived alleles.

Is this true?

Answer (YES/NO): YES